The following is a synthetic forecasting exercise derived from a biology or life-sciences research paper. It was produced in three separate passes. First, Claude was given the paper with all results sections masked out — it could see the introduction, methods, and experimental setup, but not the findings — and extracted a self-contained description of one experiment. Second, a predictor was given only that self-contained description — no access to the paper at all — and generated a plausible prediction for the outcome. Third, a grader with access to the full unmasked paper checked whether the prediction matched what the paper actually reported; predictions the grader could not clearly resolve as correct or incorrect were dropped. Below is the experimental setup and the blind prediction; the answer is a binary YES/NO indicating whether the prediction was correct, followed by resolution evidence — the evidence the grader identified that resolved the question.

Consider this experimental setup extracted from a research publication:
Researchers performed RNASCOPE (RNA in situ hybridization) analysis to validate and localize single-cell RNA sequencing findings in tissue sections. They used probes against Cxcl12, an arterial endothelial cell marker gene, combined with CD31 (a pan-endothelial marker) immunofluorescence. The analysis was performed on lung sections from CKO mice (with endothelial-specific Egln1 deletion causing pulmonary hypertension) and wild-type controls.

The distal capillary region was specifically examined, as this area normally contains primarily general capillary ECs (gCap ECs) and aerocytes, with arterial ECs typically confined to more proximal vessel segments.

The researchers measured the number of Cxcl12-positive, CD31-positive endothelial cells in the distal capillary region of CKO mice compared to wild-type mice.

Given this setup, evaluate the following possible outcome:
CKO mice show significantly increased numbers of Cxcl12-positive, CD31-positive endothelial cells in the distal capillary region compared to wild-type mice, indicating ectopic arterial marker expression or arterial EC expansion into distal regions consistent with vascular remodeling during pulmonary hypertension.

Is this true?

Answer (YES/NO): YES